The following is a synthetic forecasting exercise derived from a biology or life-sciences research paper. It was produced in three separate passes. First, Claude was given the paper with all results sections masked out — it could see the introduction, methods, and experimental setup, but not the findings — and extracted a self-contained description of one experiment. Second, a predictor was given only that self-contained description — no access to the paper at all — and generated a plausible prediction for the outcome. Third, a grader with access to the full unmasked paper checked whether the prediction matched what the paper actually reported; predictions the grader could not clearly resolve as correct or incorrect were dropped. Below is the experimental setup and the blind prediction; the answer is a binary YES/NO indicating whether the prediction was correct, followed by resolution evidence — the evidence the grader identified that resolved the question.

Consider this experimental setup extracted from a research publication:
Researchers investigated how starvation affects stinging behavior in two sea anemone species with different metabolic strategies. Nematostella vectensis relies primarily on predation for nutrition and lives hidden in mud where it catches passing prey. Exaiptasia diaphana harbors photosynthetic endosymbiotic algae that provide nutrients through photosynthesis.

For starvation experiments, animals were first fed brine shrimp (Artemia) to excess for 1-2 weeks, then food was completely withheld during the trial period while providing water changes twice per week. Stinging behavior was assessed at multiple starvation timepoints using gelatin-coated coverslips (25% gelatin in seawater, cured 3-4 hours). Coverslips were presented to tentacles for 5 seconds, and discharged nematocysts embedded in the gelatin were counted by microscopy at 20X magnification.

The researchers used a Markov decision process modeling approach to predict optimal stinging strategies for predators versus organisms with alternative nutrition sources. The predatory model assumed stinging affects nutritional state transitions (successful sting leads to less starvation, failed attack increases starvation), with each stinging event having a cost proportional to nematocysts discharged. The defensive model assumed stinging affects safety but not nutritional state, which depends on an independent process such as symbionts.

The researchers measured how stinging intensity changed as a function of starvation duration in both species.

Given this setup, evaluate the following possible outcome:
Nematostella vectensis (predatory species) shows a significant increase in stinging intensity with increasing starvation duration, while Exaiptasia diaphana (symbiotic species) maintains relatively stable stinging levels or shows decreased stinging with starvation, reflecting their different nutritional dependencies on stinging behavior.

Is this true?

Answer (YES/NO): YES